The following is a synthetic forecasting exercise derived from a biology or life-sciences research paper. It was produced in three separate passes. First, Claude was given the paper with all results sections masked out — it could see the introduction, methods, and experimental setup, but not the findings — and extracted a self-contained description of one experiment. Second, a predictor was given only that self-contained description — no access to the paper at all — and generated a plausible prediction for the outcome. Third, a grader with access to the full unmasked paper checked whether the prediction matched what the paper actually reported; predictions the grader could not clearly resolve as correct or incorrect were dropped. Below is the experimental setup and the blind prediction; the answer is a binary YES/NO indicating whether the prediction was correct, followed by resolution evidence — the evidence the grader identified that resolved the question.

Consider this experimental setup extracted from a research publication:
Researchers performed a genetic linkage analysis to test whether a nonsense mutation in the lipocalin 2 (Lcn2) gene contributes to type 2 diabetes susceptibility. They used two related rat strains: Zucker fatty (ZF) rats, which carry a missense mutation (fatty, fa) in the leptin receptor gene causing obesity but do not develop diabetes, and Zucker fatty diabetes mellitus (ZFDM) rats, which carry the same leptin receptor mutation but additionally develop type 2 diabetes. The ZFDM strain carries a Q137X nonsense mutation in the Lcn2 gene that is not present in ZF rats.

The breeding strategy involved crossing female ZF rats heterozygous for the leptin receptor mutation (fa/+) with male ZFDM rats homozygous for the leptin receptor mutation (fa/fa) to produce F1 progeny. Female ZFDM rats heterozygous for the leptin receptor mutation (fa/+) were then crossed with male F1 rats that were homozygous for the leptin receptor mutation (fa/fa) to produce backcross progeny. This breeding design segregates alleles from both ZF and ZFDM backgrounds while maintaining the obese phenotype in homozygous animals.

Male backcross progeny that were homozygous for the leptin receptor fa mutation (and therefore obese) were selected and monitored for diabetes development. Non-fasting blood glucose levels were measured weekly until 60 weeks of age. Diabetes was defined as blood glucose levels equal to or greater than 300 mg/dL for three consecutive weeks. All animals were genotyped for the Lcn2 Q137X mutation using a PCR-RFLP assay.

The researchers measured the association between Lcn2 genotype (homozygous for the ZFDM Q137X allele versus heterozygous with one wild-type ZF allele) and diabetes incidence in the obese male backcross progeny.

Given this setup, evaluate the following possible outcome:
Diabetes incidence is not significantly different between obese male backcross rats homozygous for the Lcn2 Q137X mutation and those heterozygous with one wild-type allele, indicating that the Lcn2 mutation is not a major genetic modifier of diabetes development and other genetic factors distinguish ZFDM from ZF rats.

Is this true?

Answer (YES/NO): YES